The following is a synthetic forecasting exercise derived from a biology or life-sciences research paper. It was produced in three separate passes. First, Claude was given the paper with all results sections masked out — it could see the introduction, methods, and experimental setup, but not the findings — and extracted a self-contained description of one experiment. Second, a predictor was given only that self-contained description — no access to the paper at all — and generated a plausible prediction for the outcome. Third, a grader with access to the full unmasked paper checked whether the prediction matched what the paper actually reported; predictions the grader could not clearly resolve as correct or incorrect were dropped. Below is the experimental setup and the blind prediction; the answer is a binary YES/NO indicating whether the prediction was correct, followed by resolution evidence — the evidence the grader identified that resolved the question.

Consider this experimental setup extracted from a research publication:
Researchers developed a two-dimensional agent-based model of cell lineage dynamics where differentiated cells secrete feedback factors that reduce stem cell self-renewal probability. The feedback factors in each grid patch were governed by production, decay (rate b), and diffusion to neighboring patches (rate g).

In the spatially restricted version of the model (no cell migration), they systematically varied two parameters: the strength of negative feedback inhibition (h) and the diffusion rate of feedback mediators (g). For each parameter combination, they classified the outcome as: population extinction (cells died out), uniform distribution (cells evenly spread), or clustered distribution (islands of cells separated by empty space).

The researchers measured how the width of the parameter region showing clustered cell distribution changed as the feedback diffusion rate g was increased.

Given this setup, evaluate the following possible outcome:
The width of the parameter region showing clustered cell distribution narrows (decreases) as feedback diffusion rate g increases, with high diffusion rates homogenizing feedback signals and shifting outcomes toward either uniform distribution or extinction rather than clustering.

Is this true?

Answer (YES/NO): NO